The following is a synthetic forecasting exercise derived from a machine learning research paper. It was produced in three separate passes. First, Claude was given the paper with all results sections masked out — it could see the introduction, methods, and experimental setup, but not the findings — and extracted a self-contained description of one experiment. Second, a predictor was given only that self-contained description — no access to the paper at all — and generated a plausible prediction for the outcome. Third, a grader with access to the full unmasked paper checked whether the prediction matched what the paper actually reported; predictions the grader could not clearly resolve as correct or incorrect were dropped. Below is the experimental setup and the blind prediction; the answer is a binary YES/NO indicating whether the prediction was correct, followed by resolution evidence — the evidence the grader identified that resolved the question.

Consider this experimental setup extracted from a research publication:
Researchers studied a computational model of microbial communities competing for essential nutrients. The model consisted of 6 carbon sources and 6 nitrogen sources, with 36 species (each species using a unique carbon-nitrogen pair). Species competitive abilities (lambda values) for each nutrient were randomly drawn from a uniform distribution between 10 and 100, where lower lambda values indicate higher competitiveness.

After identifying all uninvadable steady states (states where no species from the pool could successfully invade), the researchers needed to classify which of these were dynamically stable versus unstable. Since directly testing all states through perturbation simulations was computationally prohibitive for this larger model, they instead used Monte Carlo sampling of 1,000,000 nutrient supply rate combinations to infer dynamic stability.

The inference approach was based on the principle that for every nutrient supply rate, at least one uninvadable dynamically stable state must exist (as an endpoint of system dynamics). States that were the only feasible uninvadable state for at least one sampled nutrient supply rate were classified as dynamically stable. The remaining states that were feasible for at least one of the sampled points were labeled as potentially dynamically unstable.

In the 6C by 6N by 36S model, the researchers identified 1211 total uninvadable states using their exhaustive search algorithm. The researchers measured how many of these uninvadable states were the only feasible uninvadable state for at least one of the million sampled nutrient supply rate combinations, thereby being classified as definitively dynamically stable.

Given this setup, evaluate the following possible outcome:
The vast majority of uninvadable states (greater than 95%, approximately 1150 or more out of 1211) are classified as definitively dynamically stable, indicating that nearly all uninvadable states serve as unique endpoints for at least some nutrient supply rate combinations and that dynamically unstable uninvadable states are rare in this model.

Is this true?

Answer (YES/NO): NO